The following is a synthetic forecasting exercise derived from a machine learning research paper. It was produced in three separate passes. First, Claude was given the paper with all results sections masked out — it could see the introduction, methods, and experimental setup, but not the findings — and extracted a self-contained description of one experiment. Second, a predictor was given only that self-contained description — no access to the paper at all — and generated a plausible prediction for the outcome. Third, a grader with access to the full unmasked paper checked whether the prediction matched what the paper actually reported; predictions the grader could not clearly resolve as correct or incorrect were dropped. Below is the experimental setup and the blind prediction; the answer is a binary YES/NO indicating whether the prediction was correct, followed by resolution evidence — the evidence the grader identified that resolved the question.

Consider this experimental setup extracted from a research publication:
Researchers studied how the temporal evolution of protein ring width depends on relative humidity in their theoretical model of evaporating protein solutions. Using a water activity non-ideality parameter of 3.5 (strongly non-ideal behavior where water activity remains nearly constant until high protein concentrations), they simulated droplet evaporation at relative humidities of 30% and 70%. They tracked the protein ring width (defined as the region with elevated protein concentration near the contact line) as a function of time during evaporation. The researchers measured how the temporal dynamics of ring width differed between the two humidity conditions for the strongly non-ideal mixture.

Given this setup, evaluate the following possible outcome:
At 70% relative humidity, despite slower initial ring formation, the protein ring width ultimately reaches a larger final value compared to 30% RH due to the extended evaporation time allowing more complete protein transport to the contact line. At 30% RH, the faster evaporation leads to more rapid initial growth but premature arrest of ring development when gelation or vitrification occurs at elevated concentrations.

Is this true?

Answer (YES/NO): NO